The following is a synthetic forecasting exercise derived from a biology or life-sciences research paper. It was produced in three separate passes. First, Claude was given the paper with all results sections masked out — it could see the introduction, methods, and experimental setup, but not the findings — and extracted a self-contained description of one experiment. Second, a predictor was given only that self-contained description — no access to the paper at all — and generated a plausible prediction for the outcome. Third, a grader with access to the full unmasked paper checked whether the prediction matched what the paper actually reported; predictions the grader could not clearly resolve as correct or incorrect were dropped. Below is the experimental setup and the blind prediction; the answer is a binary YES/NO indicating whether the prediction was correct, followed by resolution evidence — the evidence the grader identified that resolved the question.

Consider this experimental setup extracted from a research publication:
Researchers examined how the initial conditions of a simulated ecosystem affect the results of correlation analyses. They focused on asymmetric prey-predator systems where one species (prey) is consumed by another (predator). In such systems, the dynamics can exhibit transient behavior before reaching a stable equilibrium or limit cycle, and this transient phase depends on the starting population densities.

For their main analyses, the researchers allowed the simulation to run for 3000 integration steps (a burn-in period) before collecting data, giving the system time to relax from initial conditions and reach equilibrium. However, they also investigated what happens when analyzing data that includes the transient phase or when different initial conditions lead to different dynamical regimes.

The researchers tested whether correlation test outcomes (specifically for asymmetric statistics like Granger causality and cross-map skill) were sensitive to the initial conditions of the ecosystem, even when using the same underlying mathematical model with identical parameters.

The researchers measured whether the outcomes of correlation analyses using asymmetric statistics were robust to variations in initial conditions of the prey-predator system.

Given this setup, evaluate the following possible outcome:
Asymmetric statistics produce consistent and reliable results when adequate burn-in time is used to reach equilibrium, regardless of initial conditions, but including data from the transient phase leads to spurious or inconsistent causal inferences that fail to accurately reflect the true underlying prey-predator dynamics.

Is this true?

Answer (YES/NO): NO